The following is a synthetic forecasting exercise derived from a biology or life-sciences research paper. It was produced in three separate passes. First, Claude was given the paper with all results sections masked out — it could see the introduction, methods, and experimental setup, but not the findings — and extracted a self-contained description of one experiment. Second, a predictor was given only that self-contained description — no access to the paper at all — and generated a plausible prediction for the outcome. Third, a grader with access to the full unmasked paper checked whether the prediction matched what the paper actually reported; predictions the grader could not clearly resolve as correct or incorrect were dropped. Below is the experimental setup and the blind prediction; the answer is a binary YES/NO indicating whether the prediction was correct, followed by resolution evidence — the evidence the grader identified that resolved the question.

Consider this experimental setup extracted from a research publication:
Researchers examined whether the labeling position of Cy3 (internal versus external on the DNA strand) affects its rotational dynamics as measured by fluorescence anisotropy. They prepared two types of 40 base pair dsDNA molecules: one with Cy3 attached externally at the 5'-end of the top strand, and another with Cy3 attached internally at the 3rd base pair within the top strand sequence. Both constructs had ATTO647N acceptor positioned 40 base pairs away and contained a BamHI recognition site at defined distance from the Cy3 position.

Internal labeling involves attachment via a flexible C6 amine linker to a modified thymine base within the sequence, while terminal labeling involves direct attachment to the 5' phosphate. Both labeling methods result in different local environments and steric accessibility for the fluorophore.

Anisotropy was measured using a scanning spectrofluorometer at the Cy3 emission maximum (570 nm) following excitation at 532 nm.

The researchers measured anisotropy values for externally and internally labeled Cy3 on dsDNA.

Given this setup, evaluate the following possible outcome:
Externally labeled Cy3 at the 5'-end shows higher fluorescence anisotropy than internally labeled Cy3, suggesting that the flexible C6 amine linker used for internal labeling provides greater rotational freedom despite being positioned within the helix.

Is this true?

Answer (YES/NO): YES